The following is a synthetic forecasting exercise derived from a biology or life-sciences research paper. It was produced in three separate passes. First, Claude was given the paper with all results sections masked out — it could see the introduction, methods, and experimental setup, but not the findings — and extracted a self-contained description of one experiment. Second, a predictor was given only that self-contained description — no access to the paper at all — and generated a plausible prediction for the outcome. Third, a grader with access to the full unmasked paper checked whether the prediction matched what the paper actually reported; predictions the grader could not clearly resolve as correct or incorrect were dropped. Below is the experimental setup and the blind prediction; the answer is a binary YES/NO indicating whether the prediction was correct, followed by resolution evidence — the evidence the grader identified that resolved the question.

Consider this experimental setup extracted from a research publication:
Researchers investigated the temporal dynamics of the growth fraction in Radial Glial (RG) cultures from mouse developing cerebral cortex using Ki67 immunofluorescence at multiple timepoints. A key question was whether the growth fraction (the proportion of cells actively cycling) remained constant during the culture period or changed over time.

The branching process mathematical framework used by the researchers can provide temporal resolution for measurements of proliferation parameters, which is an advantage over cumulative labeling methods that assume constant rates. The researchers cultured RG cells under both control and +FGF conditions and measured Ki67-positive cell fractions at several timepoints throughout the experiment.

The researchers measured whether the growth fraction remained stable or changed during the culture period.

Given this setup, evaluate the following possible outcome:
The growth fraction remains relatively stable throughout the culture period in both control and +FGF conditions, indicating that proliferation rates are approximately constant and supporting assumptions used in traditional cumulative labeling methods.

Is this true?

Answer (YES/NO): NO